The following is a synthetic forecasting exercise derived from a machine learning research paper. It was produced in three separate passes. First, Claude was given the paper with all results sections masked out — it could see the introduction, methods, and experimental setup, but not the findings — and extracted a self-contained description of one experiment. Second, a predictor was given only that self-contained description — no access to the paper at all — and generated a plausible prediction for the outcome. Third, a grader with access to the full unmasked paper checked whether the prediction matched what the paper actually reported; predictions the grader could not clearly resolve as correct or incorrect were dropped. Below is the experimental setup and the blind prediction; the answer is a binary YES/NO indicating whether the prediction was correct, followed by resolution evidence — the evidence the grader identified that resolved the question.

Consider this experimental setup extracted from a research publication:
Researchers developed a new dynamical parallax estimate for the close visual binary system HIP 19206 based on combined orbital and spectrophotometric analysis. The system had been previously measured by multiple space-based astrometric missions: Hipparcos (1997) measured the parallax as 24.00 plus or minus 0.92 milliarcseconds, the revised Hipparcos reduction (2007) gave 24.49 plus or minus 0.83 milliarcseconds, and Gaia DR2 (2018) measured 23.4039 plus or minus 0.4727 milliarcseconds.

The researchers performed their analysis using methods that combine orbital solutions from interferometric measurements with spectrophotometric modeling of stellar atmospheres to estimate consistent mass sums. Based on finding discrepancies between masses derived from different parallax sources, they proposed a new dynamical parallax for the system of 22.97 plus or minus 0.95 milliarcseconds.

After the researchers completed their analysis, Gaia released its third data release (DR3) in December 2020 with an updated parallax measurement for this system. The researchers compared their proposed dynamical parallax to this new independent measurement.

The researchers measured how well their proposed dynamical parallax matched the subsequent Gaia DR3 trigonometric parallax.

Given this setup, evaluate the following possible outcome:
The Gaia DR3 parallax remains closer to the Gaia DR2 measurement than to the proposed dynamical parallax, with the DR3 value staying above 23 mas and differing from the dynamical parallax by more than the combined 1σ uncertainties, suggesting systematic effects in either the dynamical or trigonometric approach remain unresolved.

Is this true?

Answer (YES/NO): NO